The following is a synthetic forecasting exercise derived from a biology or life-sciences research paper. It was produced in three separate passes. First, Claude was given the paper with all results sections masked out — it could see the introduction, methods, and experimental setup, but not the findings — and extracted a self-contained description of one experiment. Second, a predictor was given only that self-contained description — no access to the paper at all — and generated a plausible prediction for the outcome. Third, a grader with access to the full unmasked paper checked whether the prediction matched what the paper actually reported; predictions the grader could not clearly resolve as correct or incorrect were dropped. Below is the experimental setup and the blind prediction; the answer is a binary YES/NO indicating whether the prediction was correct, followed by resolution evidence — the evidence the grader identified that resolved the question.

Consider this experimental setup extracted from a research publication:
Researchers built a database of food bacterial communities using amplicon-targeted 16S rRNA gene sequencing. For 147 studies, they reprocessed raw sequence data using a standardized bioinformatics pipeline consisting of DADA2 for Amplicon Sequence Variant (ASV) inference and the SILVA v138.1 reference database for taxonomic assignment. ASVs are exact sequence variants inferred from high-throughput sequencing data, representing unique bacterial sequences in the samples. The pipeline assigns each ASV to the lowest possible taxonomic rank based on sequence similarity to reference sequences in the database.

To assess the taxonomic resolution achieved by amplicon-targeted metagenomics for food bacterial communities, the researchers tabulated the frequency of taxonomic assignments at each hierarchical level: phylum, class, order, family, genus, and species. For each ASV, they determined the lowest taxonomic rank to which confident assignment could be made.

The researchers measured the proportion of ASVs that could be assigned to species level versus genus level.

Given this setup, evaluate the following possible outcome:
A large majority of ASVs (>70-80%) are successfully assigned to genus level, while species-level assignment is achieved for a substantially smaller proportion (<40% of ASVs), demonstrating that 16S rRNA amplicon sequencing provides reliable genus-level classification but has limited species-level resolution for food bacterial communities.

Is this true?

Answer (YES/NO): YES